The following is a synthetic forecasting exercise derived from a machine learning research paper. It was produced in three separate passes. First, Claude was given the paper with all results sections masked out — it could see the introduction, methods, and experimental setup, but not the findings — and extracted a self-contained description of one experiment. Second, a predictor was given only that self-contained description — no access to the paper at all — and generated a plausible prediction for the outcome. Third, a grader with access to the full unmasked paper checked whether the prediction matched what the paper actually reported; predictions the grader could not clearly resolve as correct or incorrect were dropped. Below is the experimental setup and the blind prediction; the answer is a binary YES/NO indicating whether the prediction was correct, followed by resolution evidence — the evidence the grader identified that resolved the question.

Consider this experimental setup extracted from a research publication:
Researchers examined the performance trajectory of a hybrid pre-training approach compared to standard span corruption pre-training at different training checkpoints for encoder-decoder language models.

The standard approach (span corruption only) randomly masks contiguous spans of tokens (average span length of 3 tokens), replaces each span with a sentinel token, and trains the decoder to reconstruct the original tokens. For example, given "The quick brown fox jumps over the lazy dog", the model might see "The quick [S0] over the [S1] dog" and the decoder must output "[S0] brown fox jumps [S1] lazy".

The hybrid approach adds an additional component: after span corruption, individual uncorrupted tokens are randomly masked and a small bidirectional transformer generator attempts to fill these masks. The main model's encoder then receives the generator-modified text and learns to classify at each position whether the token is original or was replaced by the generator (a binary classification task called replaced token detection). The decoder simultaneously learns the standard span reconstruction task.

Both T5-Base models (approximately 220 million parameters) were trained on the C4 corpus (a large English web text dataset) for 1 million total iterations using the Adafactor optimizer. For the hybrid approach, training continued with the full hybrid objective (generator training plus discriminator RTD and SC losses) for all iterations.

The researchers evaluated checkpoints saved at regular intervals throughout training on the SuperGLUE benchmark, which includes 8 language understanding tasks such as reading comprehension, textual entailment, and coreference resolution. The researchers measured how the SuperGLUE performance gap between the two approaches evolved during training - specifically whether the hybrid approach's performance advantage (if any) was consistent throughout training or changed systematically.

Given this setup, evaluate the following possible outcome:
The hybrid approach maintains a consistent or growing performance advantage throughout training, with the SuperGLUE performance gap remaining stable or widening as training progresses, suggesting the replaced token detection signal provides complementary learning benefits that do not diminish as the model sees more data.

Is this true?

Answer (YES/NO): NO